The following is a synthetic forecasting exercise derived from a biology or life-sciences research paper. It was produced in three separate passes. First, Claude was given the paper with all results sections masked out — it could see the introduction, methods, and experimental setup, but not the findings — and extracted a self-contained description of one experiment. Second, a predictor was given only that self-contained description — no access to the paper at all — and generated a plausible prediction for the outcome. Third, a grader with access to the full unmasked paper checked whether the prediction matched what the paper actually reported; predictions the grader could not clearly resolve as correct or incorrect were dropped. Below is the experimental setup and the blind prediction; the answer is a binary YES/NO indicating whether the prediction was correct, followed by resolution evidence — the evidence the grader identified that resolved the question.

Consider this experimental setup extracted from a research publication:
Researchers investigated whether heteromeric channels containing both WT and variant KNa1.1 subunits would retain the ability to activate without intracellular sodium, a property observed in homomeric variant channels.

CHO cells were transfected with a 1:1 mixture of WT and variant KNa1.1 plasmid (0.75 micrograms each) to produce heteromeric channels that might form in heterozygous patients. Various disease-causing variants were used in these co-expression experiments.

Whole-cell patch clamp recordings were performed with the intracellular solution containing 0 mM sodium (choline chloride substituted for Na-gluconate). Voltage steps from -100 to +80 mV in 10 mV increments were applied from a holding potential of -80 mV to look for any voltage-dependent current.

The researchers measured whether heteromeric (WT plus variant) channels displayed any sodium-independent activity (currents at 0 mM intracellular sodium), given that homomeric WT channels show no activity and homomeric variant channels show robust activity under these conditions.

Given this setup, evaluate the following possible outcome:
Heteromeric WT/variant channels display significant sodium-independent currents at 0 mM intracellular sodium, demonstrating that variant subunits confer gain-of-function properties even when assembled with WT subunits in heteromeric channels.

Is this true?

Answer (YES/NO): NO